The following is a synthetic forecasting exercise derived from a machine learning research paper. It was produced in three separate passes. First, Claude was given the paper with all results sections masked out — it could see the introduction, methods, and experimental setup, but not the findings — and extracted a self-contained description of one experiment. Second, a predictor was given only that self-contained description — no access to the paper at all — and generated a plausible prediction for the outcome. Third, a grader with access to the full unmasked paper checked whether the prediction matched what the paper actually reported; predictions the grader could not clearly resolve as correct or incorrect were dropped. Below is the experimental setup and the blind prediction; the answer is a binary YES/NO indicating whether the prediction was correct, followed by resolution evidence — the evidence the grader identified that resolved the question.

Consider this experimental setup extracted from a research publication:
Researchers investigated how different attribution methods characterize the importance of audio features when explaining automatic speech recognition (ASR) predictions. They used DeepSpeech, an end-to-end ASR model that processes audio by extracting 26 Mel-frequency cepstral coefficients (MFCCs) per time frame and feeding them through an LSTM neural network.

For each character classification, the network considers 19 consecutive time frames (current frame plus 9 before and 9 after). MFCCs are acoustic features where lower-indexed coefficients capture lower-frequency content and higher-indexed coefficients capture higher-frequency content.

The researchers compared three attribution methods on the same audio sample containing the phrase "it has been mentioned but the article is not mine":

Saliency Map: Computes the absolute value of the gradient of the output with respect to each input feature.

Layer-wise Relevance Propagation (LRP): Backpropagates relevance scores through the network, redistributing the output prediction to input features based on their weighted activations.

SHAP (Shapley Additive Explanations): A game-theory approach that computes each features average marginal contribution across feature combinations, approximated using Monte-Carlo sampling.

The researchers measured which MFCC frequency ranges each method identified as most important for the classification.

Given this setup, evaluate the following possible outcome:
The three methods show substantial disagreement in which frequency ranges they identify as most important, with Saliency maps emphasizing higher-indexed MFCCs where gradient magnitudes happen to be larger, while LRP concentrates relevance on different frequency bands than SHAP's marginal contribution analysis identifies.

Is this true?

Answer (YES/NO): NO